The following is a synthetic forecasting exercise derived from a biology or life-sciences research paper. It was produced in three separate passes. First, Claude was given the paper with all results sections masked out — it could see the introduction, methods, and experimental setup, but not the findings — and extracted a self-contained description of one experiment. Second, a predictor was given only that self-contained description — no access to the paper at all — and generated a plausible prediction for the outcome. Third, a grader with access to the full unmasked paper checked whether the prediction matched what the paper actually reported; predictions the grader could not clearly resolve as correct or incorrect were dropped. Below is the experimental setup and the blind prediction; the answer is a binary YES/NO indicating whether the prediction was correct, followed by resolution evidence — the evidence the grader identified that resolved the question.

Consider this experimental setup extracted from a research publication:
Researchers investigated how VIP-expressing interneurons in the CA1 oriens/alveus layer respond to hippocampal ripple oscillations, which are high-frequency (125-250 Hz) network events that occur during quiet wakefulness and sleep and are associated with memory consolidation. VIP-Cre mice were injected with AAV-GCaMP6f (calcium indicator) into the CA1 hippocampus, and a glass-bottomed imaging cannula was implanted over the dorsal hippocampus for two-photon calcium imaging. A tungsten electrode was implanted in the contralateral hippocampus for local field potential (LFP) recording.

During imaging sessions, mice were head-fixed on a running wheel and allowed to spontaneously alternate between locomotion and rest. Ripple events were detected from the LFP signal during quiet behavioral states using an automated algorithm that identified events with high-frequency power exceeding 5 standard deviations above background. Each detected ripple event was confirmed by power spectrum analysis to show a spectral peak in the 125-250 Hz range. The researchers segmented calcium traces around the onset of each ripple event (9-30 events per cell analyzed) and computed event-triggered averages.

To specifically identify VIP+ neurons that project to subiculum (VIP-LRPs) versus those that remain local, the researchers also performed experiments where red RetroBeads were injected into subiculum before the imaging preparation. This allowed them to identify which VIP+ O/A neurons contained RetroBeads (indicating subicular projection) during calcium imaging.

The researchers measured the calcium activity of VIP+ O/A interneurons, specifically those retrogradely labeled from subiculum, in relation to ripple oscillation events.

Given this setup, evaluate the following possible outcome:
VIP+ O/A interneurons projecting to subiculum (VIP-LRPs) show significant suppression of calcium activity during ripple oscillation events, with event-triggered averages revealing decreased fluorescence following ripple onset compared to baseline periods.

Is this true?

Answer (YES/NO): NO